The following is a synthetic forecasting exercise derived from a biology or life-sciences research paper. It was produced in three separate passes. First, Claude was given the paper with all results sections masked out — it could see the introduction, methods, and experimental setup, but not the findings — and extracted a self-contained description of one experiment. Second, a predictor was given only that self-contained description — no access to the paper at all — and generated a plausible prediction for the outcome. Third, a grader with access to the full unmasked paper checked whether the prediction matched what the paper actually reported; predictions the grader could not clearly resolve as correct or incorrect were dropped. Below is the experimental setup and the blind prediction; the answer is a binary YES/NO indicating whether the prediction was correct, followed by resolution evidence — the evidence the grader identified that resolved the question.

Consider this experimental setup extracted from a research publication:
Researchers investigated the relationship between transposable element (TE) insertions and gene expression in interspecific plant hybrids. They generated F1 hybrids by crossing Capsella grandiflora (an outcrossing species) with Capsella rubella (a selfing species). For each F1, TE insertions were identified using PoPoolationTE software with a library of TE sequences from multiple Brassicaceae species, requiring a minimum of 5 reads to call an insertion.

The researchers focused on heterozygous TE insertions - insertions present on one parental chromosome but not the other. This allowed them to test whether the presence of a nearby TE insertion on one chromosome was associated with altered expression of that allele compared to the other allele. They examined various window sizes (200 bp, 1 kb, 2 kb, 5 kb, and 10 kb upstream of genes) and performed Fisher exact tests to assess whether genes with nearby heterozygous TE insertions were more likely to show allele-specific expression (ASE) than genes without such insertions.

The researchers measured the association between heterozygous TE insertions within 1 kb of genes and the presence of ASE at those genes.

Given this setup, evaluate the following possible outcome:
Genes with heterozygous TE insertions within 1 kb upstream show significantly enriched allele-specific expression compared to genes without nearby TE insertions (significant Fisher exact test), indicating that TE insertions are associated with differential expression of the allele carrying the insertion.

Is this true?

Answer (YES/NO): YES